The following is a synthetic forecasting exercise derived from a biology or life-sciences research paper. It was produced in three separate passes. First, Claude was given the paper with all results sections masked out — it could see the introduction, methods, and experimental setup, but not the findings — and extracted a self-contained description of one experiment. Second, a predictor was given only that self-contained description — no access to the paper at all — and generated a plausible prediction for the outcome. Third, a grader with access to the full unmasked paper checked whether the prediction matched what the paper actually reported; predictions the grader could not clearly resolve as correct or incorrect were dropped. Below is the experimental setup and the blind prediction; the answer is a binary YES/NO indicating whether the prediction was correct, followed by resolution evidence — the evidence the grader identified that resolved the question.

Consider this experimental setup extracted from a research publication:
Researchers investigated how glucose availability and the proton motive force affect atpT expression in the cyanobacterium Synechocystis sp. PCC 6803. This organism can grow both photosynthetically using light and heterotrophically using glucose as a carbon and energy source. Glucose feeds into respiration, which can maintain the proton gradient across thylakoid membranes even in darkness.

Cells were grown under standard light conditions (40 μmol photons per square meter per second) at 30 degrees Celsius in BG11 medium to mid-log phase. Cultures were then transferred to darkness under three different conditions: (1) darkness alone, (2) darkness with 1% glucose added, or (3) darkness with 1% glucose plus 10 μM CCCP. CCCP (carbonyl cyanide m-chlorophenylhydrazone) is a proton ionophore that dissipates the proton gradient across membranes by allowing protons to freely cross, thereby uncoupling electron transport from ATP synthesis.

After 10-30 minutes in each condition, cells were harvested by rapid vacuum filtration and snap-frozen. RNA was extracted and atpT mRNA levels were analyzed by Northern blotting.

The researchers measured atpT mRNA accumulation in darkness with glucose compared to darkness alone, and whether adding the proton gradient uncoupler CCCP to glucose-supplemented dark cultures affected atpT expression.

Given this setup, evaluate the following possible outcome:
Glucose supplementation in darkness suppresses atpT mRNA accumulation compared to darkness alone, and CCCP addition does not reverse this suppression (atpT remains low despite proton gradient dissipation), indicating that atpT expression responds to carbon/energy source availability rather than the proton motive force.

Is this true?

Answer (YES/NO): NO